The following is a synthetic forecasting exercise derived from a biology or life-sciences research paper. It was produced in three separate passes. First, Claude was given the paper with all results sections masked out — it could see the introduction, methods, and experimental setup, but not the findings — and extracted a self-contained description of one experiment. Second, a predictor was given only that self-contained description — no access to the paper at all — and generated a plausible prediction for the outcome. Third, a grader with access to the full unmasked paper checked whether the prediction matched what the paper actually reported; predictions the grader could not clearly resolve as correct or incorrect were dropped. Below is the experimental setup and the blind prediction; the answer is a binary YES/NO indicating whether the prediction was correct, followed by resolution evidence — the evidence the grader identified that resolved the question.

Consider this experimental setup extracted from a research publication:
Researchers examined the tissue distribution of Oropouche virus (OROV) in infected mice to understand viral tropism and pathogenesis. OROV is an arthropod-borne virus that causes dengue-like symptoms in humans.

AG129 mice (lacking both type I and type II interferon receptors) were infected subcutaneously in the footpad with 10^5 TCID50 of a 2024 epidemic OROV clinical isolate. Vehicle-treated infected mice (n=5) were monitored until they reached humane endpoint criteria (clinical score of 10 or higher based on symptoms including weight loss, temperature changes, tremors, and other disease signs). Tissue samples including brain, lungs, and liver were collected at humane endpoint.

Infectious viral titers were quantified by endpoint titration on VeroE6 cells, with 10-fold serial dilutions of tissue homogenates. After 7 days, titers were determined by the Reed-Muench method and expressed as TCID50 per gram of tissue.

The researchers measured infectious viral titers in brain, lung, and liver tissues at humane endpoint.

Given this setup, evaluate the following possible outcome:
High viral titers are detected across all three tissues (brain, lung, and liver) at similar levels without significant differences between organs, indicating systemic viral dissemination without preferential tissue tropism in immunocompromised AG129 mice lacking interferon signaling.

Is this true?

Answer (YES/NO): NO